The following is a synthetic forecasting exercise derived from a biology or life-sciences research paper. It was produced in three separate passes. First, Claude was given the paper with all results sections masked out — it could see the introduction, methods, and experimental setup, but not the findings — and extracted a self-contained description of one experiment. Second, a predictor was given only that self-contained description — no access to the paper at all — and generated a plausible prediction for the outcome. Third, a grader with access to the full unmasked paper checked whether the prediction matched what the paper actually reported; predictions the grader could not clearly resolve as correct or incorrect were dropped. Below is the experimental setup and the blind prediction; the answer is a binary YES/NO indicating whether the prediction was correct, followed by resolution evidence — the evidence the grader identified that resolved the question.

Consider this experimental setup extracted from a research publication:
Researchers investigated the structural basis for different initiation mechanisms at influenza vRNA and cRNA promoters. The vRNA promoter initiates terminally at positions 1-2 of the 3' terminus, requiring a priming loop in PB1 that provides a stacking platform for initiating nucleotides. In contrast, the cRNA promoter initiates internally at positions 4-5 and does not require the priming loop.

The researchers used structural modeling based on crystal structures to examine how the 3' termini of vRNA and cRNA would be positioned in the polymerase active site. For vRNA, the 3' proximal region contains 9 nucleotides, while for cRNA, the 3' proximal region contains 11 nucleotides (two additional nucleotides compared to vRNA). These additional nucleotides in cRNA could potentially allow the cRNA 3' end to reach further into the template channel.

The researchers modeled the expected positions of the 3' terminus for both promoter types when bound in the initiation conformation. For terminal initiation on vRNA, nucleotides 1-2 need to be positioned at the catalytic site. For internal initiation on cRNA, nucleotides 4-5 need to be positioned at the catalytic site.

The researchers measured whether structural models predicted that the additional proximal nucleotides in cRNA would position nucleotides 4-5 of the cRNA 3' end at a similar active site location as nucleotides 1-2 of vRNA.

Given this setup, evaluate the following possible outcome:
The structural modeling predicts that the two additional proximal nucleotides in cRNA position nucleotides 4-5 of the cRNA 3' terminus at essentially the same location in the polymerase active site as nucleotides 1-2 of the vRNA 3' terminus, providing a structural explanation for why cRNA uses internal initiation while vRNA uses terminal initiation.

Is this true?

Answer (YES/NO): NO